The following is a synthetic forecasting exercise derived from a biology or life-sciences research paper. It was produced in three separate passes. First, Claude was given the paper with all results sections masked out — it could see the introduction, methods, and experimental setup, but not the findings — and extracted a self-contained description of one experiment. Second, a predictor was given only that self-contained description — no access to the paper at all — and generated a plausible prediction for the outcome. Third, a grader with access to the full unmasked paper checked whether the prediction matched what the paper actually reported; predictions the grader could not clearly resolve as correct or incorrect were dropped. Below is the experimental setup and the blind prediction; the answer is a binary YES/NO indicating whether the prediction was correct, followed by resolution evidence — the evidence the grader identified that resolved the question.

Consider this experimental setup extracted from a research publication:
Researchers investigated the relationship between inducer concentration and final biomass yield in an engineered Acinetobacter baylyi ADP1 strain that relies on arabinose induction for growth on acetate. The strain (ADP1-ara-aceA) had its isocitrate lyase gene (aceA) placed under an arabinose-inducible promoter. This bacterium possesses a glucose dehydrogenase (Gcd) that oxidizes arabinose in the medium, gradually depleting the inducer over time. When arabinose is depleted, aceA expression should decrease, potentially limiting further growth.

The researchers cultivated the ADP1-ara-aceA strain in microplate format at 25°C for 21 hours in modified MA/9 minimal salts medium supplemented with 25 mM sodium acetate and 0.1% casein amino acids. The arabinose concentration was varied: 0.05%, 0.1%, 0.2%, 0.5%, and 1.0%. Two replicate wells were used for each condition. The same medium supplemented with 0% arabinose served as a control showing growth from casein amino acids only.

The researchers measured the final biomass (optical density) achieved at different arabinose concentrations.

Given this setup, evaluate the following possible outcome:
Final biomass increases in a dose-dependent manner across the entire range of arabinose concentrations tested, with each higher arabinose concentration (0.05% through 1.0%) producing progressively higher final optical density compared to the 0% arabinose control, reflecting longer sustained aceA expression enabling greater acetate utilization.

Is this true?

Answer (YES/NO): NO